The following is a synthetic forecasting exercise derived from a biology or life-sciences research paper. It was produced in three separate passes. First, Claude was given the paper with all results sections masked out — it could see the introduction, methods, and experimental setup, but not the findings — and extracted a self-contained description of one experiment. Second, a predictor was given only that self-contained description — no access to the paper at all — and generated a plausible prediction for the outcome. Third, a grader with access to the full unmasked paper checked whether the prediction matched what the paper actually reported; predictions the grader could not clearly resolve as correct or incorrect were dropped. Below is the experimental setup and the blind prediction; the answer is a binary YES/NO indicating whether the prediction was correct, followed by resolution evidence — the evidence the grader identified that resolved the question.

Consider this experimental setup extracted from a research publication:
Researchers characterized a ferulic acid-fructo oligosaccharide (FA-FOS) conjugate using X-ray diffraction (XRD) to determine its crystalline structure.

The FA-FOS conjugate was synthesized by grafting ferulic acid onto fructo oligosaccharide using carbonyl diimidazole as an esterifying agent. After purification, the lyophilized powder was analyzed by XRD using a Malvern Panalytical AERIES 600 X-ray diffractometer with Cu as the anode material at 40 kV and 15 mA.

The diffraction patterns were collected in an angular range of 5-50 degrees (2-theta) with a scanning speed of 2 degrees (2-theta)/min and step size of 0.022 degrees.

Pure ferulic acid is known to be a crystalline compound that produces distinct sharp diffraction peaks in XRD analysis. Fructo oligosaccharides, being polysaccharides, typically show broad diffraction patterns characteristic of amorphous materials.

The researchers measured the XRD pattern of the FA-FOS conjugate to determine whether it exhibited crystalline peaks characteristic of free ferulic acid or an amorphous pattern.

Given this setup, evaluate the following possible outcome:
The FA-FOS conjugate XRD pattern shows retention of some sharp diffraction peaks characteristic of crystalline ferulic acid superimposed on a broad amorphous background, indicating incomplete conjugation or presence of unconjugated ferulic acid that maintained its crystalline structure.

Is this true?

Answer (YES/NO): NO